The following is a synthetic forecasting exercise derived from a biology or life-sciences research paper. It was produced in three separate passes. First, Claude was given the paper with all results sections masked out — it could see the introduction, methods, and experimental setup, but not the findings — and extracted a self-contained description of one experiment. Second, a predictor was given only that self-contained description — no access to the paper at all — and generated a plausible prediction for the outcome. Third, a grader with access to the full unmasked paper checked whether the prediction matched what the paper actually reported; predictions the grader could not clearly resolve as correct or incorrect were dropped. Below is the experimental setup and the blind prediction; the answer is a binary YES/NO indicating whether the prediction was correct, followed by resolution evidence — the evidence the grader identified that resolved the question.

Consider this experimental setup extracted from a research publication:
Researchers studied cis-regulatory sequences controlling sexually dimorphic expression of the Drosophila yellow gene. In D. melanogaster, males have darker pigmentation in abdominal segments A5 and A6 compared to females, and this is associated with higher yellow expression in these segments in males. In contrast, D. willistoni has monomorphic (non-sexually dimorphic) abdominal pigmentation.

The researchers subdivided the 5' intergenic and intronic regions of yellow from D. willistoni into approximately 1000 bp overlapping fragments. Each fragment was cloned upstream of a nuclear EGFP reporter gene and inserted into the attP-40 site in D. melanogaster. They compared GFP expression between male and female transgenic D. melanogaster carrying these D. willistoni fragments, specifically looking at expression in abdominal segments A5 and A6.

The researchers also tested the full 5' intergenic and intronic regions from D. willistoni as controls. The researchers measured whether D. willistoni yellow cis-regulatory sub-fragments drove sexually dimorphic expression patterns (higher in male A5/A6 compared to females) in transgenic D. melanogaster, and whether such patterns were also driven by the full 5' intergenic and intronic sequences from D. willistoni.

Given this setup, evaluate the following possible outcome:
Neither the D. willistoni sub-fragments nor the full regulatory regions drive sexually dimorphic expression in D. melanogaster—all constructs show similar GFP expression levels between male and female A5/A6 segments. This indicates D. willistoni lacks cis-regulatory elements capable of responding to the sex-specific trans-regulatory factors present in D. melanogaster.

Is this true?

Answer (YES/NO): NO